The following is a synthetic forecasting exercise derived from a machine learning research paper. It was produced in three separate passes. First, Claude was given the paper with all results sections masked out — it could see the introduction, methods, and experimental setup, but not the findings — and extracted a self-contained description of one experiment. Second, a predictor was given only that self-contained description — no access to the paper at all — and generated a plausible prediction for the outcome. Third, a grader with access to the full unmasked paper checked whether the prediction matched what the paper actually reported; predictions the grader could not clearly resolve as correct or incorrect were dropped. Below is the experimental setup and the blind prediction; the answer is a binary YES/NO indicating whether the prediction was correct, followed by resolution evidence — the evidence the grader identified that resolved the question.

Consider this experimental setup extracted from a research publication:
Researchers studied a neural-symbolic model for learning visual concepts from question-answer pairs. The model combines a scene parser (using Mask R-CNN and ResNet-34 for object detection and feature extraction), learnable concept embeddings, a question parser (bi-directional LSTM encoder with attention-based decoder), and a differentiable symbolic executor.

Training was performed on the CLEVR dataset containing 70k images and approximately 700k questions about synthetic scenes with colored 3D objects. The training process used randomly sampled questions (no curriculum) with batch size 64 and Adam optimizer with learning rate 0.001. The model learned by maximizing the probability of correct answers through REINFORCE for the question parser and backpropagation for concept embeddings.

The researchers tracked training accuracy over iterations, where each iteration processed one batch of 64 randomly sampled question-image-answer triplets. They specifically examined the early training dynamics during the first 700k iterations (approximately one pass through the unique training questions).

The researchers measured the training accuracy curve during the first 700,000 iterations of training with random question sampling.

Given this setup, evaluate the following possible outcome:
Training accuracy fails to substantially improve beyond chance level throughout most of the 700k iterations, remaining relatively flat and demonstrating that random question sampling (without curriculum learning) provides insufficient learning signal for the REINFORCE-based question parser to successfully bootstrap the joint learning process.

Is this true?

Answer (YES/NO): YES